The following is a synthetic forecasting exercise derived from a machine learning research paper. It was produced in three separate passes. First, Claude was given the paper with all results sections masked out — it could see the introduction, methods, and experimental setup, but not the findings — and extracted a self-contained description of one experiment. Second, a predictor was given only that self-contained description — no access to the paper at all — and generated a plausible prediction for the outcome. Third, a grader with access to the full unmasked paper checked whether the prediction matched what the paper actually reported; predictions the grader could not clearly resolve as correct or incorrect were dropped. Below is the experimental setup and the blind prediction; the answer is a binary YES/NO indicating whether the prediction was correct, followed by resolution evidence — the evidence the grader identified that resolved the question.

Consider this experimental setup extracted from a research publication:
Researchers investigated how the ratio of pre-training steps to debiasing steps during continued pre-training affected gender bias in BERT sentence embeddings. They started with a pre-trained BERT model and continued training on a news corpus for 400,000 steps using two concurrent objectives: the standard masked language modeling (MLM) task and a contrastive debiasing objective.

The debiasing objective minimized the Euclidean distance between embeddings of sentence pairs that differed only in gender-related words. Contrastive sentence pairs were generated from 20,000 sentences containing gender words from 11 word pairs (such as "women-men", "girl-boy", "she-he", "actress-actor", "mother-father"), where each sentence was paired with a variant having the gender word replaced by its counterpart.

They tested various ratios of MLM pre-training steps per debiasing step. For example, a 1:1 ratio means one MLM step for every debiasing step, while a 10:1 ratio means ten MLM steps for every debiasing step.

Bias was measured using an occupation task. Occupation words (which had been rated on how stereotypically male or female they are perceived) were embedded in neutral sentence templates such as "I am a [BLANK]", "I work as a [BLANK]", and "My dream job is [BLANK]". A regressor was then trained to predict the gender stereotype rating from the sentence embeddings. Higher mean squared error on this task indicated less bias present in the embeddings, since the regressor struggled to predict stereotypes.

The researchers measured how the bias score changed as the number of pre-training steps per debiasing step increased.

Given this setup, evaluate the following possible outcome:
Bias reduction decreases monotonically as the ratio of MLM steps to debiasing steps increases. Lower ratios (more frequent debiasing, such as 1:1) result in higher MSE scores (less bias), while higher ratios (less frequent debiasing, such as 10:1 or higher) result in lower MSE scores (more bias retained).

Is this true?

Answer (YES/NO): YES